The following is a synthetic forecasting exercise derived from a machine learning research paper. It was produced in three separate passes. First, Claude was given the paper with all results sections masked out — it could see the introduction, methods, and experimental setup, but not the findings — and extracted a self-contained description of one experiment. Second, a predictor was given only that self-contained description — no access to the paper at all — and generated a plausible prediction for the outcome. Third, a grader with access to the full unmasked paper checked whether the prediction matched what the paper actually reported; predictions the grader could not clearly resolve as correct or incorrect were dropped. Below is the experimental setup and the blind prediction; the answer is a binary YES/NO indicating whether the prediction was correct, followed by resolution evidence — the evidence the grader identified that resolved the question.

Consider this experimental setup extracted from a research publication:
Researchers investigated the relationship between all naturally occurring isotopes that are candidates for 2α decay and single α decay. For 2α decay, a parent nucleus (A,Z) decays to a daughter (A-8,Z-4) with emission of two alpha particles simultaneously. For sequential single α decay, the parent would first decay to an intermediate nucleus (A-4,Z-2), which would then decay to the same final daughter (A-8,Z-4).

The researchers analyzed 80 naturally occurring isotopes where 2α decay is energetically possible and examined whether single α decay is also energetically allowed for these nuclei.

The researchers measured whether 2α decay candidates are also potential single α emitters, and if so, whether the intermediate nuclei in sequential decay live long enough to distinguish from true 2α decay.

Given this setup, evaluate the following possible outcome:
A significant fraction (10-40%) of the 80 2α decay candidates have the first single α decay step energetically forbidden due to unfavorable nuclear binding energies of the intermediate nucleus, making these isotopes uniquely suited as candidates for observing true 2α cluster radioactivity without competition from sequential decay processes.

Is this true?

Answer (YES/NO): NO